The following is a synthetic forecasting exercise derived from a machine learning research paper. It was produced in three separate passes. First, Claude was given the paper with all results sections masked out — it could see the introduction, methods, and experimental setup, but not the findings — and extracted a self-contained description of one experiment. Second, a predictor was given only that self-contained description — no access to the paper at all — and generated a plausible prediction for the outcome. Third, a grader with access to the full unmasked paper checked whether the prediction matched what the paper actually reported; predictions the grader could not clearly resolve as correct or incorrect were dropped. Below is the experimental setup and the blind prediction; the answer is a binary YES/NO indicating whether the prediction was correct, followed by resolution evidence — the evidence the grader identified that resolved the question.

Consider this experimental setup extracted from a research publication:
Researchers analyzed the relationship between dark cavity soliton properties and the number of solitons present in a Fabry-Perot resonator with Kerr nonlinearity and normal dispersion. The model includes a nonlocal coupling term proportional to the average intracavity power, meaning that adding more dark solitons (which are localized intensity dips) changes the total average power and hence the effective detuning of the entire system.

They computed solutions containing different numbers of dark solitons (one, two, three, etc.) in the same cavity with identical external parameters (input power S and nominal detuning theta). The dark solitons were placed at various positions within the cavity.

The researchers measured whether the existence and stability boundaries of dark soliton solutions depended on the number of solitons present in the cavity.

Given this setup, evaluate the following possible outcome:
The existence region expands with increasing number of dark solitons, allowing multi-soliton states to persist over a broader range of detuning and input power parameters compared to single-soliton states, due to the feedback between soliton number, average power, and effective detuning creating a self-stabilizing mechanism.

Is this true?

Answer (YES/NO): NO